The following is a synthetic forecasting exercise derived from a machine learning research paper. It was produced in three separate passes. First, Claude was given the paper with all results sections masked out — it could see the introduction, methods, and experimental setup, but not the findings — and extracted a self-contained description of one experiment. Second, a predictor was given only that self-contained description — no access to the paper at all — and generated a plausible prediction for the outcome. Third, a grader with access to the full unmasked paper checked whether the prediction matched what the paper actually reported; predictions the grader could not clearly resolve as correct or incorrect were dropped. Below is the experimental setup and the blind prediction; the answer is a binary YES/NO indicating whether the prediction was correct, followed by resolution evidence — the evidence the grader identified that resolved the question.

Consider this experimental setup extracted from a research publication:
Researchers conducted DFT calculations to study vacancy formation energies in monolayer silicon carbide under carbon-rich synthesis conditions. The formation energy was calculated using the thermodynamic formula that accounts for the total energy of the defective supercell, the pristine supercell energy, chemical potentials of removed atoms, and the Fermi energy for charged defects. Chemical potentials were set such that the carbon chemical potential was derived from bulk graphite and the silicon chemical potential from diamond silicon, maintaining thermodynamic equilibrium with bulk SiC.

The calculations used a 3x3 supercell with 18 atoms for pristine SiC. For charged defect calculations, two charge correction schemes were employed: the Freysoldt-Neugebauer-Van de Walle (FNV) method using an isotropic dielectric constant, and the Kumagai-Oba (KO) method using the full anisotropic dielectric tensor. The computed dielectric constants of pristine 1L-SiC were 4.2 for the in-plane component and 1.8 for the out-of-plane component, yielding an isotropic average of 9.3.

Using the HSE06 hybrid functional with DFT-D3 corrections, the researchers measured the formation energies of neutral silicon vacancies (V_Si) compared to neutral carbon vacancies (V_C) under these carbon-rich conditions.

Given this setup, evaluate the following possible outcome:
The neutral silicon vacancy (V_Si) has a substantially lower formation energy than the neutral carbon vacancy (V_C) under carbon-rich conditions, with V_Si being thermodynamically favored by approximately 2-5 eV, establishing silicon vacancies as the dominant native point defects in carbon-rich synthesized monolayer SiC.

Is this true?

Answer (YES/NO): NO